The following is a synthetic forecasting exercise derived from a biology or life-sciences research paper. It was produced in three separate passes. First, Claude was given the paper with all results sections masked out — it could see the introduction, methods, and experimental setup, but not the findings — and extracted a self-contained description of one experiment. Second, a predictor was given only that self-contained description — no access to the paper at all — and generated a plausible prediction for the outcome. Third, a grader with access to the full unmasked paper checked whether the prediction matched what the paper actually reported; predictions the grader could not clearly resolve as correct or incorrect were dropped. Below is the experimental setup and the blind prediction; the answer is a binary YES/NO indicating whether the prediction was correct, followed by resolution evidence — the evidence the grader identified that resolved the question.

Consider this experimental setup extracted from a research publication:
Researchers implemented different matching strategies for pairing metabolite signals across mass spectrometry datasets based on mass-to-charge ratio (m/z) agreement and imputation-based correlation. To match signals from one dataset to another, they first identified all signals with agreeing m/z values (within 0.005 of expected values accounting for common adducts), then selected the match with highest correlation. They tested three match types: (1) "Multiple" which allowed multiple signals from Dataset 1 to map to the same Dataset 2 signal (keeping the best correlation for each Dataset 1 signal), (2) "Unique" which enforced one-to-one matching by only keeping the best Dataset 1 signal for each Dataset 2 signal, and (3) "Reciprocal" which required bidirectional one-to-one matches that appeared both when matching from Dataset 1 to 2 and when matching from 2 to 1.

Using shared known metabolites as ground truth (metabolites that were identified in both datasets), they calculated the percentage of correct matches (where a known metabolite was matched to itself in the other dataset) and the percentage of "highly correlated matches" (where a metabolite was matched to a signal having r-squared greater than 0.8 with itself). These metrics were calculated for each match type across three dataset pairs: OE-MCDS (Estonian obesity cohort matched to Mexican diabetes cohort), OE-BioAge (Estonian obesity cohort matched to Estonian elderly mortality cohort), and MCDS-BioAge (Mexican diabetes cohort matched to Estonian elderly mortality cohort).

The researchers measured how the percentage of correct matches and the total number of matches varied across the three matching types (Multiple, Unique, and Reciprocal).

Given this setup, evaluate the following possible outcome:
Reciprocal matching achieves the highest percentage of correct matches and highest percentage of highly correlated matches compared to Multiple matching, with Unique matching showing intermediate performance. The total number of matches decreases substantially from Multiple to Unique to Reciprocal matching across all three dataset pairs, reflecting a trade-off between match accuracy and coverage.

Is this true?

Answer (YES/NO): NO